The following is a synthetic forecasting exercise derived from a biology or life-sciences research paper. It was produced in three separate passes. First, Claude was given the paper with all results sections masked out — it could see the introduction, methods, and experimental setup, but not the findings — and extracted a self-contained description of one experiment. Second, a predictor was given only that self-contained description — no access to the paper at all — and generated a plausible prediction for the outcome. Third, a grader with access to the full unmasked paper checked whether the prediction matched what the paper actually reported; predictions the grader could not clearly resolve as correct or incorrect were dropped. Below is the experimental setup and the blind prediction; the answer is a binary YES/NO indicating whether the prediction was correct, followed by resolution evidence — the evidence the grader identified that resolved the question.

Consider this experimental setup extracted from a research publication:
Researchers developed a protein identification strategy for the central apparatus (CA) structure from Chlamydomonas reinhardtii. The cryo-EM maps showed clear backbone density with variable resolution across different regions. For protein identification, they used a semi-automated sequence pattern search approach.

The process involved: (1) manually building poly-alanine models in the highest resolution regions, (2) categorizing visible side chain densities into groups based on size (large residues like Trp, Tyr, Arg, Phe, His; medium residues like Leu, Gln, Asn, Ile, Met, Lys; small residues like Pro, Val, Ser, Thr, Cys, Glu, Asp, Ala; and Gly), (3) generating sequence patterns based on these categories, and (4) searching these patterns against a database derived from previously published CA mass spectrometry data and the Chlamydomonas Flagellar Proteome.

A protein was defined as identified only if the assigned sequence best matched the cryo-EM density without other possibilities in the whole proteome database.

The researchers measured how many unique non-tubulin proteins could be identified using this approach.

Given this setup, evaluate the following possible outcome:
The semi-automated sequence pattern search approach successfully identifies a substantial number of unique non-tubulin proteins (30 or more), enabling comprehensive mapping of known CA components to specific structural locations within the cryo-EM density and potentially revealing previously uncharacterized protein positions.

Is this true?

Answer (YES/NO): YES